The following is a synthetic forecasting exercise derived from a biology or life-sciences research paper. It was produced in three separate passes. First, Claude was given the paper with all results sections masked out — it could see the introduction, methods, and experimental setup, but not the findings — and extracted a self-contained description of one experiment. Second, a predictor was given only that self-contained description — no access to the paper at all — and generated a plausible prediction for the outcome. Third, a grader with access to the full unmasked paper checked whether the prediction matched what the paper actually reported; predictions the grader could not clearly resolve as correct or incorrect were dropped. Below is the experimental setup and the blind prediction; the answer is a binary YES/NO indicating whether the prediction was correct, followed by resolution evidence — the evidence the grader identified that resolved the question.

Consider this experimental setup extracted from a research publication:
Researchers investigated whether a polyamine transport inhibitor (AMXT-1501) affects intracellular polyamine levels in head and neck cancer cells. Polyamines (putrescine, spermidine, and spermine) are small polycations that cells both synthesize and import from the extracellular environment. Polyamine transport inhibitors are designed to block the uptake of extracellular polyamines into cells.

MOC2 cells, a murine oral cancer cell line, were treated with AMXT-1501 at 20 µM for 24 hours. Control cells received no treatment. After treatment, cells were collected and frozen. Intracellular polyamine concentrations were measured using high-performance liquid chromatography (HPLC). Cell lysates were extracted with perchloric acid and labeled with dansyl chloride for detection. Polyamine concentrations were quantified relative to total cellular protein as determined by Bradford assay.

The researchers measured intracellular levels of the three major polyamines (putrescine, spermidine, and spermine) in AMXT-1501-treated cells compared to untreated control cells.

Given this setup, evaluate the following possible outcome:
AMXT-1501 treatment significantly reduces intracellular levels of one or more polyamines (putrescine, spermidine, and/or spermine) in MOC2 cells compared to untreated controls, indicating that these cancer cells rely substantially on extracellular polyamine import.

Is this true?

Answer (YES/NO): NO